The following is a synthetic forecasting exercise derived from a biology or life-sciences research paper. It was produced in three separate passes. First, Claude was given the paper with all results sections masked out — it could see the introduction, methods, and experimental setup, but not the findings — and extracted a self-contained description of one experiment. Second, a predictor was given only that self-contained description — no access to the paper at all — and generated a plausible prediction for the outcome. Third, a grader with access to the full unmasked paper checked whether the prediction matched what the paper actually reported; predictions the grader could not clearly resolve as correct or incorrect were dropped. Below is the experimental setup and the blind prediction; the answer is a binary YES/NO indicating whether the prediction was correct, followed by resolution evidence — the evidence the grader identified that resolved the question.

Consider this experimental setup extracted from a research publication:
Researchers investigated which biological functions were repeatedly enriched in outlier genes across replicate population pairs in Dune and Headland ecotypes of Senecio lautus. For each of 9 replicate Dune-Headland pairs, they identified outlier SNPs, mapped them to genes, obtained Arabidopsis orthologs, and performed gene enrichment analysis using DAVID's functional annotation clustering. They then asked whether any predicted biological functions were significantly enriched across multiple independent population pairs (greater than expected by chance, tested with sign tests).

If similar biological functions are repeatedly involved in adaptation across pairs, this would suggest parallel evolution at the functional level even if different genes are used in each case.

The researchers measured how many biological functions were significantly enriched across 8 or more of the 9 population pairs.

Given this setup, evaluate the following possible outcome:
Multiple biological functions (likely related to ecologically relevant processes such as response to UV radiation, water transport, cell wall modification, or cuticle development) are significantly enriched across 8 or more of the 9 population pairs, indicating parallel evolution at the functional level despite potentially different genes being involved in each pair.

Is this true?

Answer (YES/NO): NO